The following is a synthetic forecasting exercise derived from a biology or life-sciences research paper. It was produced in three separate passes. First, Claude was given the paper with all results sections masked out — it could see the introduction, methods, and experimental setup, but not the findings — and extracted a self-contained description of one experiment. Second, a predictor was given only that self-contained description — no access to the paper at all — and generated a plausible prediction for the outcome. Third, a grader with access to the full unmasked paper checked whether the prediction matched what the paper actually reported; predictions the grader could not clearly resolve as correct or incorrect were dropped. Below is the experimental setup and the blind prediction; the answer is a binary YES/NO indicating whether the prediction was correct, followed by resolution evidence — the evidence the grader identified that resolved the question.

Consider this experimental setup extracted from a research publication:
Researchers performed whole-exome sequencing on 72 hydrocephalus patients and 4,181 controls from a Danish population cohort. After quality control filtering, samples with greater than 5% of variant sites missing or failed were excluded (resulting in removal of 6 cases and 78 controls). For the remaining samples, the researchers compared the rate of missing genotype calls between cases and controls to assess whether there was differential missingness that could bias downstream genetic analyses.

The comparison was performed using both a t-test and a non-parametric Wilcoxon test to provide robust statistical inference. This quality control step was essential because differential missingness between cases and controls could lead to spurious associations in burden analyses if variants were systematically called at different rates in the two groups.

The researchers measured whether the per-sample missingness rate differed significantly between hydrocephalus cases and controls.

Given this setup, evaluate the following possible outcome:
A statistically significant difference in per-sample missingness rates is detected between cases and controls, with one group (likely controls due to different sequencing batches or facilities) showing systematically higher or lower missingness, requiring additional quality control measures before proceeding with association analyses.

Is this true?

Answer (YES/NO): NO